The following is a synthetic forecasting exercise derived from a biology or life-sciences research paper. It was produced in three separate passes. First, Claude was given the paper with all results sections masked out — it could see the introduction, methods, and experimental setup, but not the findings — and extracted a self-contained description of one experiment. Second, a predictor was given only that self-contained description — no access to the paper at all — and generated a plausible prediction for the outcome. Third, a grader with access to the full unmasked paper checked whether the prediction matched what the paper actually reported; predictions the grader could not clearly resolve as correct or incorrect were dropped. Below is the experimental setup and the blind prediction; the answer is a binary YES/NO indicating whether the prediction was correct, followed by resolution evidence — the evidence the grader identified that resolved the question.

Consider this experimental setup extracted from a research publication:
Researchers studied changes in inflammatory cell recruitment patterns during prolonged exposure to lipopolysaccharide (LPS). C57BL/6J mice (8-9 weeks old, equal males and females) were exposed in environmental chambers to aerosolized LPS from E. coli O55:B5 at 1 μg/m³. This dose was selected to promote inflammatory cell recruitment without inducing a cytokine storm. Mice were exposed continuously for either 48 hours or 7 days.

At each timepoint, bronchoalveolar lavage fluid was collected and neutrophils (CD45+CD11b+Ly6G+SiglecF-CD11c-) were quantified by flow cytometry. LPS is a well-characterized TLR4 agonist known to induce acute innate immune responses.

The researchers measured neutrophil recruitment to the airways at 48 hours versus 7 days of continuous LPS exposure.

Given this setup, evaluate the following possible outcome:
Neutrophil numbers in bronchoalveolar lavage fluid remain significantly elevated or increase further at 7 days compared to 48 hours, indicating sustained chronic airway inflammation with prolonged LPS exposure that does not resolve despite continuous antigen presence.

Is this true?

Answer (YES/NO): NO